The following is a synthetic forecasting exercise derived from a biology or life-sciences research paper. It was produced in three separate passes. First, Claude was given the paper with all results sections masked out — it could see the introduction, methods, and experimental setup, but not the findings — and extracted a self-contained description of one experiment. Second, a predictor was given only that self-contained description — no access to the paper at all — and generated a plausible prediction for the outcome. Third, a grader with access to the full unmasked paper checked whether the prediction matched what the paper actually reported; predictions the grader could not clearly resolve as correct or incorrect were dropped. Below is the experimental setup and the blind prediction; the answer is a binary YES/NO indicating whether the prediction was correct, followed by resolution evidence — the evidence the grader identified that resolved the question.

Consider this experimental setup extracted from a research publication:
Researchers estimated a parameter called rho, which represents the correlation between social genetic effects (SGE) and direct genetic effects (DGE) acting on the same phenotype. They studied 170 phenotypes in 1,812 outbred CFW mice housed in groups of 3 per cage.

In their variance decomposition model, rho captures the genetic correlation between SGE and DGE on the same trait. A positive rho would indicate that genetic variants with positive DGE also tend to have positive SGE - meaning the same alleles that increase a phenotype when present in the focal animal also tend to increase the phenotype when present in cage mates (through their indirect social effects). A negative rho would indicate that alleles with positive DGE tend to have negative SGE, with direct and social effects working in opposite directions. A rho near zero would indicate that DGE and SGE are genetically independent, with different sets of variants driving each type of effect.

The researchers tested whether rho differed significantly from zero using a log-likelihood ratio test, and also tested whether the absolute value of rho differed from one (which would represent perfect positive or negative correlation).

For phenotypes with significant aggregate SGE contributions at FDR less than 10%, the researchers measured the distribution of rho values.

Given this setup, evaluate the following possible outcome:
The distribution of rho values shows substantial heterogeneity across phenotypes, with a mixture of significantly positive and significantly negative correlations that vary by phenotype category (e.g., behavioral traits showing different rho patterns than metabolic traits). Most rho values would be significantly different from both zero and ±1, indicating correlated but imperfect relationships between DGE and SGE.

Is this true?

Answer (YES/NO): NO